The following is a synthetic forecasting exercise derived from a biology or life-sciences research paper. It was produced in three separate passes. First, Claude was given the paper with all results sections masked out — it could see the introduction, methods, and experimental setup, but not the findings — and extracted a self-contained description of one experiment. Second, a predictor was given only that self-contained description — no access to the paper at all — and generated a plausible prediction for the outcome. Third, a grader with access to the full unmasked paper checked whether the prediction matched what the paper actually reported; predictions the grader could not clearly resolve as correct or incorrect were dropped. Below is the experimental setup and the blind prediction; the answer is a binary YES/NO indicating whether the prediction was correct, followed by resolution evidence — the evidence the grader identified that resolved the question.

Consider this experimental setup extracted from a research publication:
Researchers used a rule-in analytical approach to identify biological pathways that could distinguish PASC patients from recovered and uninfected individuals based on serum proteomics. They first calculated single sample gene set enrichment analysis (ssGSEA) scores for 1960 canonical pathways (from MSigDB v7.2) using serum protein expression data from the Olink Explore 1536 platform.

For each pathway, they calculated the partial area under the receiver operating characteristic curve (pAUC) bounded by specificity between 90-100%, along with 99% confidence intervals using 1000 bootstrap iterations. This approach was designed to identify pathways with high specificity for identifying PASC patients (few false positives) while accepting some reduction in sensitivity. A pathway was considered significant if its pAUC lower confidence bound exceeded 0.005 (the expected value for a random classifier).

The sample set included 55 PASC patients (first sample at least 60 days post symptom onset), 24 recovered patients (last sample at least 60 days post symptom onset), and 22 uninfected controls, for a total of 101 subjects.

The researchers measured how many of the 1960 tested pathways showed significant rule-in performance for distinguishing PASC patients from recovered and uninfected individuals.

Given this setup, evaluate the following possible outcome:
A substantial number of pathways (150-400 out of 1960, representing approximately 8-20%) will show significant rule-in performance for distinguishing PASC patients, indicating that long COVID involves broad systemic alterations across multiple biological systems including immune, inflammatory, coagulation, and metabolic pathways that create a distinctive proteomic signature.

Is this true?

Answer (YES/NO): NO